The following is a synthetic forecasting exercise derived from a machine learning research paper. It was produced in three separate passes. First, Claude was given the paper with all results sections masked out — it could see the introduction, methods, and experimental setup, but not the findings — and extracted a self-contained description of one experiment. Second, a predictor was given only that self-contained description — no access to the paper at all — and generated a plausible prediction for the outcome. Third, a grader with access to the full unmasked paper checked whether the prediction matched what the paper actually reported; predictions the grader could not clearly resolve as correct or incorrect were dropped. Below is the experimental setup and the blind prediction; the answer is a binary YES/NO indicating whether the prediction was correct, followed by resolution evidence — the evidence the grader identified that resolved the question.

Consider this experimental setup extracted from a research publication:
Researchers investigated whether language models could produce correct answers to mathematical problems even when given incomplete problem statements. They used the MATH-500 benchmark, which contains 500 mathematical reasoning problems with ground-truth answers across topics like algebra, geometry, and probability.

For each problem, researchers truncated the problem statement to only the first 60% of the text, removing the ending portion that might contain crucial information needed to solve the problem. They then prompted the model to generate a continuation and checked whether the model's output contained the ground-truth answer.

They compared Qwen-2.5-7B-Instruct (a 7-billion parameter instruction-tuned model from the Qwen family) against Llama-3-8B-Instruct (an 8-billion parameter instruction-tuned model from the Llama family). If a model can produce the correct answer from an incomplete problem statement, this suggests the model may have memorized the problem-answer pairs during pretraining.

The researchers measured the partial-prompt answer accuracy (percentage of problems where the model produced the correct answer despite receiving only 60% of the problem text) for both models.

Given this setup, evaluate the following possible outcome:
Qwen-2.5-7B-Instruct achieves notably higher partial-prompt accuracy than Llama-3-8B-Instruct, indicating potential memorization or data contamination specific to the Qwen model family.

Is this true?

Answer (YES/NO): YES